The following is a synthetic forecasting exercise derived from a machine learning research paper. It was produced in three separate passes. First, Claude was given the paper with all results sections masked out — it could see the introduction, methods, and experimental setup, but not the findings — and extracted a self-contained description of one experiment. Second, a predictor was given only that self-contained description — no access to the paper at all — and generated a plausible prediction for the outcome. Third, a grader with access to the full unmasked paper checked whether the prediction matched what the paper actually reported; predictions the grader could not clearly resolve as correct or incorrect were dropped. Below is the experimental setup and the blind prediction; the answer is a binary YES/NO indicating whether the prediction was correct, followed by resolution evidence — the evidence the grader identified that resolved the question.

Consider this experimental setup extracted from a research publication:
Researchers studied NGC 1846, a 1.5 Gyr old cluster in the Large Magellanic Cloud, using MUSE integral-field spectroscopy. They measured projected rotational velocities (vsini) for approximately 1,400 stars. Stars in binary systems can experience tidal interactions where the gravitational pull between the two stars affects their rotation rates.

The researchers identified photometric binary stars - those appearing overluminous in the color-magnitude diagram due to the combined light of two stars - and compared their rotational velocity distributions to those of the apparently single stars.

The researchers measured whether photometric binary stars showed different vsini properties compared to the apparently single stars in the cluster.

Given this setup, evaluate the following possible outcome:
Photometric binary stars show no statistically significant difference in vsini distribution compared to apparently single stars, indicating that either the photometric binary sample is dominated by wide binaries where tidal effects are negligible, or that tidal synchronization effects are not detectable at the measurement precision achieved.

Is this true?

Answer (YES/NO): NO